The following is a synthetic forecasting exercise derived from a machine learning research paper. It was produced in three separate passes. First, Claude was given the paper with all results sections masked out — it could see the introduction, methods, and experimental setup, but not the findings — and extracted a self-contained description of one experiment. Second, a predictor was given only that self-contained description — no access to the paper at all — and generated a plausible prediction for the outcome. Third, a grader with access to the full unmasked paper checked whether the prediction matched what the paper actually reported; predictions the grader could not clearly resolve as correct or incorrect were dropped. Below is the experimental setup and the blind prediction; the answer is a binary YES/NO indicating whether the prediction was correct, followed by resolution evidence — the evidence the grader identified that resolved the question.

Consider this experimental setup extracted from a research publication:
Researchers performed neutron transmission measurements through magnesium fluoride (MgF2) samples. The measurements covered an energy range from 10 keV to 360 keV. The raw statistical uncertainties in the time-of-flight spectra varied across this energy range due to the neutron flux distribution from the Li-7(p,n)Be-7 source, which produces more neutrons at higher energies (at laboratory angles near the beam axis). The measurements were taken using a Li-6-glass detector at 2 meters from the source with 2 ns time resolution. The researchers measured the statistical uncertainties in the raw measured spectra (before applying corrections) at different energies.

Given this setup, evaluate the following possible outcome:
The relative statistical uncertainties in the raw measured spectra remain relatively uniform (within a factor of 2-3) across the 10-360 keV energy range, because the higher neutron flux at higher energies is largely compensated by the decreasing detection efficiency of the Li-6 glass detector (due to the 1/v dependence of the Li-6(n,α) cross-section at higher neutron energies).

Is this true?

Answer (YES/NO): NO